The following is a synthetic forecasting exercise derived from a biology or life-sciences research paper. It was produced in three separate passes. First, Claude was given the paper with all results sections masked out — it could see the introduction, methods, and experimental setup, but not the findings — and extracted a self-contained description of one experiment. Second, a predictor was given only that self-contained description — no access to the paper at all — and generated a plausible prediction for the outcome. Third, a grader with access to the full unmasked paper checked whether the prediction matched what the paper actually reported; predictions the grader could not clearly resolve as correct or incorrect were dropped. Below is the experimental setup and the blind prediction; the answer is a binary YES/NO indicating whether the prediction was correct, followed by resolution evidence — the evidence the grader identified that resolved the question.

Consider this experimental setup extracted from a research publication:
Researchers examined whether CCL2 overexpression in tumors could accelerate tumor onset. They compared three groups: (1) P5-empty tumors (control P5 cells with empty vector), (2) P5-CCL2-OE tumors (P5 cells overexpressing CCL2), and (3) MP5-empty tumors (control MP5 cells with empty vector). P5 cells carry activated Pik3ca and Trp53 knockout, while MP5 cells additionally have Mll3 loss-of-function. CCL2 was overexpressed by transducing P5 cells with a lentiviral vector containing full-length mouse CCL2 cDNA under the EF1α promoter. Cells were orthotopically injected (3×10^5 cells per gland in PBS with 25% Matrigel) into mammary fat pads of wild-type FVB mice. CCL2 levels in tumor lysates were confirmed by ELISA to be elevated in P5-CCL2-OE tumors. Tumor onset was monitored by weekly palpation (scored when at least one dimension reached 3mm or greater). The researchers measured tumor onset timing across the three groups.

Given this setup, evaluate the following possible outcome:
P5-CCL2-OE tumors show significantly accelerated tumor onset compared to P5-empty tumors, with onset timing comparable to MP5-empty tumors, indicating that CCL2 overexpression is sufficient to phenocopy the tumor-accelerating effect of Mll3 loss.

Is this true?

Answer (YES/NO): NO